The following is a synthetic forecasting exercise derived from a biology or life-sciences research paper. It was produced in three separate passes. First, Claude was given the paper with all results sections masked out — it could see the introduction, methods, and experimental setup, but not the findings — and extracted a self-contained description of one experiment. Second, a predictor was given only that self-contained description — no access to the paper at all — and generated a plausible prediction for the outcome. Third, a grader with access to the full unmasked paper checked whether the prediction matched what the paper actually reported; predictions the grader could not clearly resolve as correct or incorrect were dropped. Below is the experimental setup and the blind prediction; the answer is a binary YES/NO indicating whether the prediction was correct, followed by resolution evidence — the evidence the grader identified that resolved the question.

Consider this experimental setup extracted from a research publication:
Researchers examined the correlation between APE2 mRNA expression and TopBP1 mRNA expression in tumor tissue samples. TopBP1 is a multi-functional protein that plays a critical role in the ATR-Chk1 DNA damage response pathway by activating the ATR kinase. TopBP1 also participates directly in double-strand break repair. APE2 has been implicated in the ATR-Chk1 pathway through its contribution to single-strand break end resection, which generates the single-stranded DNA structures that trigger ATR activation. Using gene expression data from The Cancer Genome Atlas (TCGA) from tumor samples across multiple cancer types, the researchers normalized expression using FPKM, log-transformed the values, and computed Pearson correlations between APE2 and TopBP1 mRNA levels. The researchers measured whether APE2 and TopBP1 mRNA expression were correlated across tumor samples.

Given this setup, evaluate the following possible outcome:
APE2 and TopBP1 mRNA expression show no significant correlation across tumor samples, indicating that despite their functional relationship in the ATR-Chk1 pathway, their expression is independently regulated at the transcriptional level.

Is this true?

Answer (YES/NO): NO